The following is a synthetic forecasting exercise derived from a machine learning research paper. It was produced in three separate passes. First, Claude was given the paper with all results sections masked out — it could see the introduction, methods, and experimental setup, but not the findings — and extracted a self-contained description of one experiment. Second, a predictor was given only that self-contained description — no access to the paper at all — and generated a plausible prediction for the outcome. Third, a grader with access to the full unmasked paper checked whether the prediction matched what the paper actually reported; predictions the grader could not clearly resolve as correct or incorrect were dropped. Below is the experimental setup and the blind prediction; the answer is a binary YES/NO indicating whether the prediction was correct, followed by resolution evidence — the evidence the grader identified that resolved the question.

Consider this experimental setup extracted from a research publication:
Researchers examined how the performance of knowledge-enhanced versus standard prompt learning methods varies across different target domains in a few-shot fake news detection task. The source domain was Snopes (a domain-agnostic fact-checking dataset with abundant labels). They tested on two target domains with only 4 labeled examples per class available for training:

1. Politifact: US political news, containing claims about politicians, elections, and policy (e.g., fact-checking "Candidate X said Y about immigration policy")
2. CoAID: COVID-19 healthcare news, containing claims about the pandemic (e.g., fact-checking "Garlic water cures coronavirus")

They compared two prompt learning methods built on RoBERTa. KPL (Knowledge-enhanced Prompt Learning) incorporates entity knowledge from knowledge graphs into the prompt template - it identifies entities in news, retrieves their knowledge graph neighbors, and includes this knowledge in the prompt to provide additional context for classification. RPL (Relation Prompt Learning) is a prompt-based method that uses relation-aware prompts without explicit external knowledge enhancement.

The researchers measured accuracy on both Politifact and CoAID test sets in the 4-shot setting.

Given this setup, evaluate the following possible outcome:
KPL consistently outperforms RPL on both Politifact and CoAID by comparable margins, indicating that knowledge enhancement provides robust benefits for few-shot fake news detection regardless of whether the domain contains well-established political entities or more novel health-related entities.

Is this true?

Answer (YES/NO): NO